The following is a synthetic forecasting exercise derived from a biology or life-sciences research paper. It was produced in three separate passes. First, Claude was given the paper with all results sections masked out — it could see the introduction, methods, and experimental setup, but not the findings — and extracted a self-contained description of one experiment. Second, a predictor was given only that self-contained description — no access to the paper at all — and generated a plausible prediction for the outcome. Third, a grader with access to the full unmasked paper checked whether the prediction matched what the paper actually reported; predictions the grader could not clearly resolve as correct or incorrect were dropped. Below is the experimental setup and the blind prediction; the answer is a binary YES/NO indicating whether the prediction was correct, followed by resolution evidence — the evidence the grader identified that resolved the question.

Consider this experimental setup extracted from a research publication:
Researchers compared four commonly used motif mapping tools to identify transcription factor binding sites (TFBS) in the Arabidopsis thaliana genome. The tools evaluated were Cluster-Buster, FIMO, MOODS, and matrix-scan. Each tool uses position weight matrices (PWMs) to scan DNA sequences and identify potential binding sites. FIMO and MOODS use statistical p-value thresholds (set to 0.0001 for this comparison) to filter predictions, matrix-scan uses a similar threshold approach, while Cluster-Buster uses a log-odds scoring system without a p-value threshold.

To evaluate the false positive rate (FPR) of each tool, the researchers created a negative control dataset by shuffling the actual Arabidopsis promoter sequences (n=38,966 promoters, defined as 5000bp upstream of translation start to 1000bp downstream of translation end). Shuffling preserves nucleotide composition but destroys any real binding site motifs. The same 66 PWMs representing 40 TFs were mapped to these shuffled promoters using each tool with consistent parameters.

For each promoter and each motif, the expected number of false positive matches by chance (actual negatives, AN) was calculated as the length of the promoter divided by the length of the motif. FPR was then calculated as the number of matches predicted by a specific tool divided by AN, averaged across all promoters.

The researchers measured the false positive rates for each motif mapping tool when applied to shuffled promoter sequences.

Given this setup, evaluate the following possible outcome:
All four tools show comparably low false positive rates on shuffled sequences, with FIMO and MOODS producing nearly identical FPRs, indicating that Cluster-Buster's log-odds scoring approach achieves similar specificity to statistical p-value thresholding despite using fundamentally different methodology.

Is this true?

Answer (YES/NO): NO